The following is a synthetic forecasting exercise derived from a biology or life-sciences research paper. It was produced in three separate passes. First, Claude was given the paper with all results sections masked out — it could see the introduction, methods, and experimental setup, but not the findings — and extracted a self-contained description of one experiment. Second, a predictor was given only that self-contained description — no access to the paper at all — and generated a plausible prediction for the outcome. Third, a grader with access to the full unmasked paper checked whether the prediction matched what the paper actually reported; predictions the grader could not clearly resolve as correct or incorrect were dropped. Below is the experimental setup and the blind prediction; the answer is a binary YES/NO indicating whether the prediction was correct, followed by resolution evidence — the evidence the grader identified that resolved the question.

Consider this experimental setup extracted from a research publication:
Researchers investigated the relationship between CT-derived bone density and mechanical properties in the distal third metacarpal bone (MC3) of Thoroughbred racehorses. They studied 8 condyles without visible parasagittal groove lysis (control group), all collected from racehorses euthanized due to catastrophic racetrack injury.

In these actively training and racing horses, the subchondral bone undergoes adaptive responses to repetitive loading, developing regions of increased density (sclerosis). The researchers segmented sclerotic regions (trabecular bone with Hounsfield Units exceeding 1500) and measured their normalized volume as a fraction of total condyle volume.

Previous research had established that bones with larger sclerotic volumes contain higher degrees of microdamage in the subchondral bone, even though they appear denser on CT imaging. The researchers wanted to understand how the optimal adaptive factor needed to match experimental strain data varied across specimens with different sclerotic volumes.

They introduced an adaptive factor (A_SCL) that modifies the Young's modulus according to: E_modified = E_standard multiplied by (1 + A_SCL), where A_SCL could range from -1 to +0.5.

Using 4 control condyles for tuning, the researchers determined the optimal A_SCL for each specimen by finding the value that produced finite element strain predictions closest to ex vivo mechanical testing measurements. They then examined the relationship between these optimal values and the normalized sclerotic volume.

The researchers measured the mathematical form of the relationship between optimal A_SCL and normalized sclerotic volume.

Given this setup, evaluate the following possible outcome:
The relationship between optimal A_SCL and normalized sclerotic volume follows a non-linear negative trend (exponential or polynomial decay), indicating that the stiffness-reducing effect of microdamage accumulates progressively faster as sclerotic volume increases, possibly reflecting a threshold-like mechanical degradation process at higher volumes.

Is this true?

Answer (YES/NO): NO